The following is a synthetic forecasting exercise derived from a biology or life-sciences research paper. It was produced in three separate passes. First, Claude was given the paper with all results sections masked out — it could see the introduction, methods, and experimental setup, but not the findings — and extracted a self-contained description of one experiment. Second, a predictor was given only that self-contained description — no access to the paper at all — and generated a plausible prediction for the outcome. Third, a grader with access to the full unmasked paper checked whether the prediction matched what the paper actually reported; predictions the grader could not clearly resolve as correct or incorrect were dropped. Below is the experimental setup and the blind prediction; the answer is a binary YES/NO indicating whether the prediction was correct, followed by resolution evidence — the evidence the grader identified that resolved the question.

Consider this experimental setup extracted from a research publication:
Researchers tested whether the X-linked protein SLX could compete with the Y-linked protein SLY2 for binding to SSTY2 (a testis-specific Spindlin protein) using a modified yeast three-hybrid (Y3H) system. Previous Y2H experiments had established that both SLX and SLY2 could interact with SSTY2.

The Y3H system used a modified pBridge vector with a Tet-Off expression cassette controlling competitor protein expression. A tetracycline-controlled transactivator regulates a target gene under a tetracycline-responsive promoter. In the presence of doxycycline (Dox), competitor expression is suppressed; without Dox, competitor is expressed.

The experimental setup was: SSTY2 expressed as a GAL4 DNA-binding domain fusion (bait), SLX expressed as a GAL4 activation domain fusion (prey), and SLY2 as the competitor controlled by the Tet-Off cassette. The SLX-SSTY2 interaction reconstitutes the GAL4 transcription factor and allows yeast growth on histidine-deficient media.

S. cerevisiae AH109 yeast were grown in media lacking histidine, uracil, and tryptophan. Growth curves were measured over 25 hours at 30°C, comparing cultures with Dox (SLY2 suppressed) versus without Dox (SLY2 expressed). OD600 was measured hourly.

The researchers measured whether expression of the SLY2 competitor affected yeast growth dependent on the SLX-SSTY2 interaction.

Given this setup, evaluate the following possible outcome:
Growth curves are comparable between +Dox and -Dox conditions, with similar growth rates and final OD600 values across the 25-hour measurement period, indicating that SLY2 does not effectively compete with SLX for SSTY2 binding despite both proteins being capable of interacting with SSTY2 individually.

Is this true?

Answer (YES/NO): NO